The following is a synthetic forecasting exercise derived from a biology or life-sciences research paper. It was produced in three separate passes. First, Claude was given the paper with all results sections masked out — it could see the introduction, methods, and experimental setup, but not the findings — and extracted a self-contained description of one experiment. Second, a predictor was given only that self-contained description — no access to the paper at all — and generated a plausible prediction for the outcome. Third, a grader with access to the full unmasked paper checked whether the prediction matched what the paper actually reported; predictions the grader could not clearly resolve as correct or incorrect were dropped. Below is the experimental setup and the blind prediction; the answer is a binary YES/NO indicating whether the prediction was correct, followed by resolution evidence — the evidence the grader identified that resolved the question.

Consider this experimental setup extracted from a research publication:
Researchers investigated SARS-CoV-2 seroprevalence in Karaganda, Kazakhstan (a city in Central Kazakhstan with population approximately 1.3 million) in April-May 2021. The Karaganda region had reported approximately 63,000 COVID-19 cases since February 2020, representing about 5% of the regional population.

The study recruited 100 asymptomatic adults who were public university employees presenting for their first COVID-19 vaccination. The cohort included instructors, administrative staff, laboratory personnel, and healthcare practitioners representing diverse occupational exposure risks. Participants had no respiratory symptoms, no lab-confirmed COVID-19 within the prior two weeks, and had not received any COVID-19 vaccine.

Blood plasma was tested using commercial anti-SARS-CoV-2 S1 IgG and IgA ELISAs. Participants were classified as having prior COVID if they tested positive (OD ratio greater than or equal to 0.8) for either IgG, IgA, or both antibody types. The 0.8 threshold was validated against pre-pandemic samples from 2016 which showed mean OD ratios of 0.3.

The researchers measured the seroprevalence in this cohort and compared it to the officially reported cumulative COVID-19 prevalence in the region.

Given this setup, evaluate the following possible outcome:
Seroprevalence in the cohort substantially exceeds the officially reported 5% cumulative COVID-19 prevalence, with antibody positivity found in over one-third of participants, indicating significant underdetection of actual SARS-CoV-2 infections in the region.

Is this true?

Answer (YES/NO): YES